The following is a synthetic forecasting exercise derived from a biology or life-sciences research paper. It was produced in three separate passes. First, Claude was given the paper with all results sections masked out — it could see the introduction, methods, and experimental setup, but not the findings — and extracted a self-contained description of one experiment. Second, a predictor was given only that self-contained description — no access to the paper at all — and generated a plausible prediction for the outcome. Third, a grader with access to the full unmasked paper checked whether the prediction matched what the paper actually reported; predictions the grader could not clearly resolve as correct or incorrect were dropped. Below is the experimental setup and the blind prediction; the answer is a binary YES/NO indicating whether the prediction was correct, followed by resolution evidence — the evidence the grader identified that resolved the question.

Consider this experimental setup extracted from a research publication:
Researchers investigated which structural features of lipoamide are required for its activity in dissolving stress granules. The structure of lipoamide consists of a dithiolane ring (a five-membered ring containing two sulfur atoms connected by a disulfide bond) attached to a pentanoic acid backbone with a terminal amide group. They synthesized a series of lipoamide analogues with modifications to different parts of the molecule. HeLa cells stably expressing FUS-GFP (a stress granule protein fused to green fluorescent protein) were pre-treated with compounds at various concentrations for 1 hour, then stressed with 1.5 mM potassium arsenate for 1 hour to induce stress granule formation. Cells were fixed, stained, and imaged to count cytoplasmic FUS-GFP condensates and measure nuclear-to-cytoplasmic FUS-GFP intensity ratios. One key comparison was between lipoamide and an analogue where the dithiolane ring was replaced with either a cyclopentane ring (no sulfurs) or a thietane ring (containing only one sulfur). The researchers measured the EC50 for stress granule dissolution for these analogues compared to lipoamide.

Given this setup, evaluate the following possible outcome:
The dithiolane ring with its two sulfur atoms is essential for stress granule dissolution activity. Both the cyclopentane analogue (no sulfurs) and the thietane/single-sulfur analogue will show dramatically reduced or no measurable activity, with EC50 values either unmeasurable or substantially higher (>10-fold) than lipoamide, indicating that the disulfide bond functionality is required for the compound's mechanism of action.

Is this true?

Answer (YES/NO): YES